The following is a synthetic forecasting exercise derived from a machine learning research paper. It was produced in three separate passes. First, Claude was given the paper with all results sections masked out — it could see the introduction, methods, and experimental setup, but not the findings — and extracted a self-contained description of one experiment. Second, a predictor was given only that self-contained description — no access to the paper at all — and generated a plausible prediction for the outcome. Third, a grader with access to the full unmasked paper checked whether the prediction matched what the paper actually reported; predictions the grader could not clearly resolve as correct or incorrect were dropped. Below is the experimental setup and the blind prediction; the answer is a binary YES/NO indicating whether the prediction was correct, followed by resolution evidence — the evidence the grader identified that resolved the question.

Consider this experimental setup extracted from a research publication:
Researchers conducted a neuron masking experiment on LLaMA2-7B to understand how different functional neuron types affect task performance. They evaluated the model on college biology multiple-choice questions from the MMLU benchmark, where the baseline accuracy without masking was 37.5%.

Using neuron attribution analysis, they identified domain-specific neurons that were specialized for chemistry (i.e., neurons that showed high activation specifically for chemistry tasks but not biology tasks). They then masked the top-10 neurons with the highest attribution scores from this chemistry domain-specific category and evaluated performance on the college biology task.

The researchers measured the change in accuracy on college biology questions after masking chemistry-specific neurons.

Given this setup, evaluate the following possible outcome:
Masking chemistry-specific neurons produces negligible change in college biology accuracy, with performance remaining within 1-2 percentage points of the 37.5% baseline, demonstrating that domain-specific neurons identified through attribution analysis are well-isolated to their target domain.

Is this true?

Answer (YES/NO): YES